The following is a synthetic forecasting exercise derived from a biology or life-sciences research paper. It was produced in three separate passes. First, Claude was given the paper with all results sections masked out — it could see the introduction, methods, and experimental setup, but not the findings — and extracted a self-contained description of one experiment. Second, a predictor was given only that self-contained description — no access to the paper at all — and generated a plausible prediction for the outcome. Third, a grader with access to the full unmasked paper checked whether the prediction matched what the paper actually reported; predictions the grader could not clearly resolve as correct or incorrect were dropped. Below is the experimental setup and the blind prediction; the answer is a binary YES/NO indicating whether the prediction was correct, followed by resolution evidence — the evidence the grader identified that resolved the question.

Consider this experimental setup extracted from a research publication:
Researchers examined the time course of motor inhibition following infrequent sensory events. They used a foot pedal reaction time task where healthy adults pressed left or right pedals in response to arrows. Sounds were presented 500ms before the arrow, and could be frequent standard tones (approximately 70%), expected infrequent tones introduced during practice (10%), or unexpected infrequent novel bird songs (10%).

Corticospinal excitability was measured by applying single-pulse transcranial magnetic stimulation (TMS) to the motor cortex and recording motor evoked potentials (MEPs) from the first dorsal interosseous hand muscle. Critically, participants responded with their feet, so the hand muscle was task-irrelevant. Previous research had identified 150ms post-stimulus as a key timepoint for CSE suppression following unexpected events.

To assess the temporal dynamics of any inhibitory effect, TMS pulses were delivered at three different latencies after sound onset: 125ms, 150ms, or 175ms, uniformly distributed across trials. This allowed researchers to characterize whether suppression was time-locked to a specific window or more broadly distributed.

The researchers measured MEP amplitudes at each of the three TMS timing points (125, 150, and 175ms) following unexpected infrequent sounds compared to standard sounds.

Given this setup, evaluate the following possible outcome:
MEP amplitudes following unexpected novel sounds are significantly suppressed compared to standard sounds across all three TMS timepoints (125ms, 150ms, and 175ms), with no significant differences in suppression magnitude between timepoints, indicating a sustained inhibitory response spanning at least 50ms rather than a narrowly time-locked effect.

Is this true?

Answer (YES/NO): NO